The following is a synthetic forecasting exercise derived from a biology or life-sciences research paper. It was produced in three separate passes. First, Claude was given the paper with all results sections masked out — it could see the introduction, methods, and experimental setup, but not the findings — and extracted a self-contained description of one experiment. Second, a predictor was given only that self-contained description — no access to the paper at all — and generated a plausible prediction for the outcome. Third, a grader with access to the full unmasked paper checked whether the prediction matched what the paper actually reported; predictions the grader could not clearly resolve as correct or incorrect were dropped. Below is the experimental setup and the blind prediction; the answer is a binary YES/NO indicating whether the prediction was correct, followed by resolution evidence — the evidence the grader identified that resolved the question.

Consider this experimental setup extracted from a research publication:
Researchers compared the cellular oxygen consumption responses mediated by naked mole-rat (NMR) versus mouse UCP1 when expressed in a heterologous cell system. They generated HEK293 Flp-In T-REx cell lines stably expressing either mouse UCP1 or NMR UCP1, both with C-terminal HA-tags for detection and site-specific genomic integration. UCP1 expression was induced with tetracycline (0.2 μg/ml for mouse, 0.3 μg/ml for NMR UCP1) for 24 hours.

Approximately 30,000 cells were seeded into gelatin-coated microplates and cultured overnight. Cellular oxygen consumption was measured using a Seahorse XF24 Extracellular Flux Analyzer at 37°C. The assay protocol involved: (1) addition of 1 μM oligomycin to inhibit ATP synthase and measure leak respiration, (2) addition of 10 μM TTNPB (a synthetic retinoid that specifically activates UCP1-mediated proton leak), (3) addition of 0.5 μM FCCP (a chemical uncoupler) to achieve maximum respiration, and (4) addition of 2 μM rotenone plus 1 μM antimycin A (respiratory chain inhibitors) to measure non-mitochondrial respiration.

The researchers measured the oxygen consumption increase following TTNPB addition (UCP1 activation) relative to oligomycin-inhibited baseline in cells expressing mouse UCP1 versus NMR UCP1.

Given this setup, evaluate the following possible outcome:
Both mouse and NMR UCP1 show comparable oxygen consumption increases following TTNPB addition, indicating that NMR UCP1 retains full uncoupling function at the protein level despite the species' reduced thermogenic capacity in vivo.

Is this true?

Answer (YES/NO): YES